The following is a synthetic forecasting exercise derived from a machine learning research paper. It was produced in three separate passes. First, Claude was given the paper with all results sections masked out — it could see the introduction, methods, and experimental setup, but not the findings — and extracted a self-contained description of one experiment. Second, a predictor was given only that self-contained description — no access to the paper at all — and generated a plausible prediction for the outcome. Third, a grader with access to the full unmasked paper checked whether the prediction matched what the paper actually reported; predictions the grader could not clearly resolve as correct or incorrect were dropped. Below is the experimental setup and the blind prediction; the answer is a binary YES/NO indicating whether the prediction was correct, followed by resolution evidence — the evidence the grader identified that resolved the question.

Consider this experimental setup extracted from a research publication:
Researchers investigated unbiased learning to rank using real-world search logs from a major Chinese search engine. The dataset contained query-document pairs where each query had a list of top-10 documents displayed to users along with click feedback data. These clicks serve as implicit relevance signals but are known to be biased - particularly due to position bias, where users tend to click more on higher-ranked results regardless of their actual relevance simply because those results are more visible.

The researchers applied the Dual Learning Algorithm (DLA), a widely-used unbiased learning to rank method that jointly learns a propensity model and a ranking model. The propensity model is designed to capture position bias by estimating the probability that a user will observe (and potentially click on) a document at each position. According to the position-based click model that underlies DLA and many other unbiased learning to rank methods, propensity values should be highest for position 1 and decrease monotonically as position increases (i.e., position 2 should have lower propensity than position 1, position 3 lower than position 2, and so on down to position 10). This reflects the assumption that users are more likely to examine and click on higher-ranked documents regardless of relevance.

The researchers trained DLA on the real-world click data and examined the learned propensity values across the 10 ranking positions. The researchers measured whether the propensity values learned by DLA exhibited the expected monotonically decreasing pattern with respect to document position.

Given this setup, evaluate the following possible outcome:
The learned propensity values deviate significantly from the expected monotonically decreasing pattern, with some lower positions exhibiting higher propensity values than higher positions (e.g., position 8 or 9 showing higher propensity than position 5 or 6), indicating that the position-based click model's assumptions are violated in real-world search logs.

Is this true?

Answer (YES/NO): YES